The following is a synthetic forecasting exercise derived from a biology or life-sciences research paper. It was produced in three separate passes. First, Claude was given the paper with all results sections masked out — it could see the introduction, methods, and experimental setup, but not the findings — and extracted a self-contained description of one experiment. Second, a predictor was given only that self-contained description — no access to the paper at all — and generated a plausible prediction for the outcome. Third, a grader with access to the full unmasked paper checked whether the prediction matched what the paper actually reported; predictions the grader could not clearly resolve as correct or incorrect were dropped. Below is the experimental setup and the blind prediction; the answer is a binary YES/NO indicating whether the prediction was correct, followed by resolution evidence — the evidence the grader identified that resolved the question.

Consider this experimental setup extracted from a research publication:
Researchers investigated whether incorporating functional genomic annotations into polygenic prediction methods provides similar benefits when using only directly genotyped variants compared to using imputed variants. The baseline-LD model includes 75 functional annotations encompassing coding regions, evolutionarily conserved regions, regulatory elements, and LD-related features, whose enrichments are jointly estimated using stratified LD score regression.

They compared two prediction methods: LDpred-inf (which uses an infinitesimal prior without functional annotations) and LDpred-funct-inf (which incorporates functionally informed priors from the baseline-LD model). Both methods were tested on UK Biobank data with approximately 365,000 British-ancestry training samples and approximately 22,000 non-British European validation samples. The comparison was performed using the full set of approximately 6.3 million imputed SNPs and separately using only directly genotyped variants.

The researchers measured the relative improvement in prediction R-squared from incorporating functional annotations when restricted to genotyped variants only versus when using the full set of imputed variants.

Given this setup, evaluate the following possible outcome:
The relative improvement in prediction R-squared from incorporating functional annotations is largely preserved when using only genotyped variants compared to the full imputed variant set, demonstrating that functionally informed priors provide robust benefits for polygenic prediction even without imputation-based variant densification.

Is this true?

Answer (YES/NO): NO